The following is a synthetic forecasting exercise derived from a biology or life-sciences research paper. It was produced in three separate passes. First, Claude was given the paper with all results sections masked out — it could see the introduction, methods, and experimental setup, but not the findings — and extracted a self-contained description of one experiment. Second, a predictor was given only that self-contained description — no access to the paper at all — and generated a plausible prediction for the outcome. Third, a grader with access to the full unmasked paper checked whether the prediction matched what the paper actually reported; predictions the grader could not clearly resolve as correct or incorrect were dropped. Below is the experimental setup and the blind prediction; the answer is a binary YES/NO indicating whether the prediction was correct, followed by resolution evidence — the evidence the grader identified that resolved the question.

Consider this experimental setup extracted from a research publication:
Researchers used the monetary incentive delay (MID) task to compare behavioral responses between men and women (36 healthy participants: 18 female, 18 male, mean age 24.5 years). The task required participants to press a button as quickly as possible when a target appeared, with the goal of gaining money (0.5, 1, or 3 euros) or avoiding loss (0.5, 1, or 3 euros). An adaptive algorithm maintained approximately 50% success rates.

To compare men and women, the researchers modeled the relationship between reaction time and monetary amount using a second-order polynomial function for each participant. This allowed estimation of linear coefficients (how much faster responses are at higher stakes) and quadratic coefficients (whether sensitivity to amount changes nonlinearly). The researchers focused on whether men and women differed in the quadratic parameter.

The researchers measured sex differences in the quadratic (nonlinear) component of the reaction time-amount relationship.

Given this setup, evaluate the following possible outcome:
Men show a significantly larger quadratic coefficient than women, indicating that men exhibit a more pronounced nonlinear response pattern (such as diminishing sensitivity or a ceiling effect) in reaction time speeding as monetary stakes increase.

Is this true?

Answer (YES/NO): NO